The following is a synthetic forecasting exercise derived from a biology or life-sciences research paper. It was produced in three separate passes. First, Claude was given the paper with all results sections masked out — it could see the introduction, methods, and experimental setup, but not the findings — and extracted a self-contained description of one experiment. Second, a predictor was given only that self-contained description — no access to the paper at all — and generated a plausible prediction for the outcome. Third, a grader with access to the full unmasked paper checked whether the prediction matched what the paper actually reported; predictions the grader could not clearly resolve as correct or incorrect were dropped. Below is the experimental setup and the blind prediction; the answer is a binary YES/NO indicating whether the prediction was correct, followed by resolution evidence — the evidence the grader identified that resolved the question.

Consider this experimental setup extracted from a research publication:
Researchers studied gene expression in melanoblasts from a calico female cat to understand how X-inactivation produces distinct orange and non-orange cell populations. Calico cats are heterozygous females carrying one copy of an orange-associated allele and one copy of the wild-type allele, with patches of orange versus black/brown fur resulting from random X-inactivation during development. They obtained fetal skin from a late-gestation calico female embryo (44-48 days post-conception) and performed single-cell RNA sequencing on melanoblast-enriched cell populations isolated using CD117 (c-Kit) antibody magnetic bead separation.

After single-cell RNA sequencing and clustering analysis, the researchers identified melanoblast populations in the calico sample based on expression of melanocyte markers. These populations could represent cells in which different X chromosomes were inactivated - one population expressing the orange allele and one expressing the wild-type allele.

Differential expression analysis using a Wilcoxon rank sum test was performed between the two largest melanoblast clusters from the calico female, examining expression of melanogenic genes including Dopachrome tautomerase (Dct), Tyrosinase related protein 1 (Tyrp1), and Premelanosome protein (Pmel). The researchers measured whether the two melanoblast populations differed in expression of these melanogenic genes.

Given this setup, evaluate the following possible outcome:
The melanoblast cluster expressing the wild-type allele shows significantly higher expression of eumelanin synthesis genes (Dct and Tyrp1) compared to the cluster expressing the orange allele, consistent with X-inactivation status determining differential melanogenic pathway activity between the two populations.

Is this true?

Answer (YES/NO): YES